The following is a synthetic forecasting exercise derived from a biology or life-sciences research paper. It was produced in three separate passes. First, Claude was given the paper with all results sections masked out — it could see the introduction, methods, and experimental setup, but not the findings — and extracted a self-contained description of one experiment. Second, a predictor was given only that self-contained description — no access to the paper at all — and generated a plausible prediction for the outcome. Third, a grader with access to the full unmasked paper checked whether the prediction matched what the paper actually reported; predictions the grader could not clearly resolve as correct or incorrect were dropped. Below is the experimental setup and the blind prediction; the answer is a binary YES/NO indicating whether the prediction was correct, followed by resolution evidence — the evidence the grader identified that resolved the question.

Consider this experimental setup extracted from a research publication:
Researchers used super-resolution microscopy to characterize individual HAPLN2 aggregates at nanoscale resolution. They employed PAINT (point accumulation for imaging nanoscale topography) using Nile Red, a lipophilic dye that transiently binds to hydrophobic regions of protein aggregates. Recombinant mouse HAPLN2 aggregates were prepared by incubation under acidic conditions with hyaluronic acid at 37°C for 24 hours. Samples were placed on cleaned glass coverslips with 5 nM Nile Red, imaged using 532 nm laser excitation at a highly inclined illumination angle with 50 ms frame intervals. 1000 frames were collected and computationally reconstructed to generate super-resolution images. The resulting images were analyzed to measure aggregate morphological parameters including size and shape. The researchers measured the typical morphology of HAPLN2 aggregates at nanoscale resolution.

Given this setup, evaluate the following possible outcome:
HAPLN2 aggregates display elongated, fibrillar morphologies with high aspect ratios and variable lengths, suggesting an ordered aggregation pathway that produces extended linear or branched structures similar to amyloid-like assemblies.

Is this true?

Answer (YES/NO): NO